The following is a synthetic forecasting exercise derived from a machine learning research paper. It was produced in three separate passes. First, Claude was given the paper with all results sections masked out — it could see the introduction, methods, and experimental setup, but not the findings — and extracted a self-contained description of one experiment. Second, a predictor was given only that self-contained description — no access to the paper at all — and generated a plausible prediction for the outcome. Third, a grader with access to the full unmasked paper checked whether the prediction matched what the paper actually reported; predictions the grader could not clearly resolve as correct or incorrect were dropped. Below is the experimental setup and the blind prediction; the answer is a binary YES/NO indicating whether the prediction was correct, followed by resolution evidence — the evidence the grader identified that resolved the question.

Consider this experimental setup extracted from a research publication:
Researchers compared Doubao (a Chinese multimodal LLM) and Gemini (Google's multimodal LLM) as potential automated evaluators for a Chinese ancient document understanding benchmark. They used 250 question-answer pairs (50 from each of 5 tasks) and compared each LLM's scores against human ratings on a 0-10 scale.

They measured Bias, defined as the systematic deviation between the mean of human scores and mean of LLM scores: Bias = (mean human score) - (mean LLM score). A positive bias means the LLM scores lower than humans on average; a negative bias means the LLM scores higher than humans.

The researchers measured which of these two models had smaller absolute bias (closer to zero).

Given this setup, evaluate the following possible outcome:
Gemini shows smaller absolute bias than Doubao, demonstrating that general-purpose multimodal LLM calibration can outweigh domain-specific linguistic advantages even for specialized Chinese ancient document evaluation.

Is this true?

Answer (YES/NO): YES